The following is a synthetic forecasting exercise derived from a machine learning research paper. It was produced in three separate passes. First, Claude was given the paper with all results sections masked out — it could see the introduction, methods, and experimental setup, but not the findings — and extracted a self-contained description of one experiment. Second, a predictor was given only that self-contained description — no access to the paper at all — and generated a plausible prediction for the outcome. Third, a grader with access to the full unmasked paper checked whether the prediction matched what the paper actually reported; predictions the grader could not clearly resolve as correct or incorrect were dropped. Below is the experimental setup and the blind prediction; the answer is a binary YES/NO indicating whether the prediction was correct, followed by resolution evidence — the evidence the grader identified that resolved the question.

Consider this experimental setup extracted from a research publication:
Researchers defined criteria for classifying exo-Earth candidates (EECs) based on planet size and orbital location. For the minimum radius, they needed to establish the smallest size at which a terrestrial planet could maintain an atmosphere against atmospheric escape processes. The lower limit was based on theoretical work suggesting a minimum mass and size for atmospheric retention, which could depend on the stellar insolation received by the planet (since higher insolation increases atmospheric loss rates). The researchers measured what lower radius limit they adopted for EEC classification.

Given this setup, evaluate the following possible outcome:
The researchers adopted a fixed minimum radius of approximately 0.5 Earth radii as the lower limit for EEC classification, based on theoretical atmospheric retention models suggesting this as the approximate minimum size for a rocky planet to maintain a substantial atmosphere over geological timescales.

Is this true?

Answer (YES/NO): NO